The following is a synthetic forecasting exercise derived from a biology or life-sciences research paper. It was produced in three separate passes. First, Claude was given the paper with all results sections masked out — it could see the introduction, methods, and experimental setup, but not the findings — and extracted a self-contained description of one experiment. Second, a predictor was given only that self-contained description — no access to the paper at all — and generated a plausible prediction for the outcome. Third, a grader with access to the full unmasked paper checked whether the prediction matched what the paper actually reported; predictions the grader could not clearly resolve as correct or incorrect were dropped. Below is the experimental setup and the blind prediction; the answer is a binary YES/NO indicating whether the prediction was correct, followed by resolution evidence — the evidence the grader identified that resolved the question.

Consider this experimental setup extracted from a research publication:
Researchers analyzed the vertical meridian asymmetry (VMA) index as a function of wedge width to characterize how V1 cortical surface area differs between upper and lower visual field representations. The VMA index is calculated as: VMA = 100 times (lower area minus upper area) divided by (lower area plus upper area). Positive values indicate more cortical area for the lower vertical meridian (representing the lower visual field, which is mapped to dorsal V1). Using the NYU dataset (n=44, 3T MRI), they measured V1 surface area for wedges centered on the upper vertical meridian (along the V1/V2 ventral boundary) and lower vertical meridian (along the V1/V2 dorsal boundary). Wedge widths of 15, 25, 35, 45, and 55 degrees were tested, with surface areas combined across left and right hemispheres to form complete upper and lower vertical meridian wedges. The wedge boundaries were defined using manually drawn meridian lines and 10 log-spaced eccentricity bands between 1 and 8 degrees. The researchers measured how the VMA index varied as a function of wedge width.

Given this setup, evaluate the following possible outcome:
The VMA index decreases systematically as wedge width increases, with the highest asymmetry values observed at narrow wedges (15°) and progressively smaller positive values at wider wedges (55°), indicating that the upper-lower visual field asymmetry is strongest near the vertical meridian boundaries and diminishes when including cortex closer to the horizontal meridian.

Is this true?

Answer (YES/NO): YES